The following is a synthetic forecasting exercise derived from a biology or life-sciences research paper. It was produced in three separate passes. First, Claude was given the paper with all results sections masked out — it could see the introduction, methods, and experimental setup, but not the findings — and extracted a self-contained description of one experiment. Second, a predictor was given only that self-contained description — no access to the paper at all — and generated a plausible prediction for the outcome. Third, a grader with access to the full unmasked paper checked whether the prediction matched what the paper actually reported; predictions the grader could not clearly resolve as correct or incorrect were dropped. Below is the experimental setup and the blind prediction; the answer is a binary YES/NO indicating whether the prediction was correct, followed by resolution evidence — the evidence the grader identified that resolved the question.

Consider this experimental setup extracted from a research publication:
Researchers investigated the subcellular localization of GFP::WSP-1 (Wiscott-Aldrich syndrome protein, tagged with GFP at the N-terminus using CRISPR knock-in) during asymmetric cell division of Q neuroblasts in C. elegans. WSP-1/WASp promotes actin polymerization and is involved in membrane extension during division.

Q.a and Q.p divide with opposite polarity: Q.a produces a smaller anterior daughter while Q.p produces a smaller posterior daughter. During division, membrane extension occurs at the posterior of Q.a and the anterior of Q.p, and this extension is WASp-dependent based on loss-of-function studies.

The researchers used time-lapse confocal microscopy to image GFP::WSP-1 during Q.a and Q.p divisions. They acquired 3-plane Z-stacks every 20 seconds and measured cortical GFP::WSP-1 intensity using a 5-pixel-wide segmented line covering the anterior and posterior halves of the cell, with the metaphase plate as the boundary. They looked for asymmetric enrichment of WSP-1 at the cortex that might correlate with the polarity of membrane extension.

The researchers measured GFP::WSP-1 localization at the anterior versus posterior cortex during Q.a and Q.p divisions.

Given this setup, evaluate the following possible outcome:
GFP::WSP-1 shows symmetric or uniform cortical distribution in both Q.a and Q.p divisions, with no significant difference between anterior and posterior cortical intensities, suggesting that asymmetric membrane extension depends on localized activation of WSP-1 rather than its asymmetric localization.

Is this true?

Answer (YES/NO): NO